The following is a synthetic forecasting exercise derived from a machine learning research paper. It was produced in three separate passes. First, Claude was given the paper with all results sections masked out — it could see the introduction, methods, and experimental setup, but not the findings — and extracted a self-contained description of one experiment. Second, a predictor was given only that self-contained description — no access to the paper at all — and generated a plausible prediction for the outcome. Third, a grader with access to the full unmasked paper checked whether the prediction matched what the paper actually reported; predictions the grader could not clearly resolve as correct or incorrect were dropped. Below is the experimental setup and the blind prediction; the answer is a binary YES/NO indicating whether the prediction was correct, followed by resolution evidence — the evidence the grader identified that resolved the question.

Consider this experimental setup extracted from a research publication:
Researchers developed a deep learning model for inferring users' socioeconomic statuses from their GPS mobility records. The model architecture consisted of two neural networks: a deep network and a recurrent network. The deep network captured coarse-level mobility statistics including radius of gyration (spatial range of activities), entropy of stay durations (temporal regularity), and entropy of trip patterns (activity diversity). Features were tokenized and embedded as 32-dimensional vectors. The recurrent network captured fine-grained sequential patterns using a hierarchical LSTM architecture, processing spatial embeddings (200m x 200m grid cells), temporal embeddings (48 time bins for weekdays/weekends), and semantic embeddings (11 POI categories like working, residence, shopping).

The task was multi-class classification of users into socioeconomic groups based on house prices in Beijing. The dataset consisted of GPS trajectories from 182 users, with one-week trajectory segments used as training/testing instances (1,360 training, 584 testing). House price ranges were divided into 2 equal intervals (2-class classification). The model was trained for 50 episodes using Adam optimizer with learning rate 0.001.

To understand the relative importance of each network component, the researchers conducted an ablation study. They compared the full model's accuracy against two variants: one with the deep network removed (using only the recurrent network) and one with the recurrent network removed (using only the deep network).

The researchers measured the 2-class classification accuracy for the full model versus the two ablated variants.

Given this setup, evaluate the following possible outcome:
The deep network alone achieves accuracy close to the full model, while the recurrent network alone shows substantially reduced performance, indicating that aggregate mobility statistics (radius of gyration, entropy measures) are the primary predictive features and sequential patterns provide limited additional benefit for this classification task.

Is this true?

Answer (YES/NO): NO